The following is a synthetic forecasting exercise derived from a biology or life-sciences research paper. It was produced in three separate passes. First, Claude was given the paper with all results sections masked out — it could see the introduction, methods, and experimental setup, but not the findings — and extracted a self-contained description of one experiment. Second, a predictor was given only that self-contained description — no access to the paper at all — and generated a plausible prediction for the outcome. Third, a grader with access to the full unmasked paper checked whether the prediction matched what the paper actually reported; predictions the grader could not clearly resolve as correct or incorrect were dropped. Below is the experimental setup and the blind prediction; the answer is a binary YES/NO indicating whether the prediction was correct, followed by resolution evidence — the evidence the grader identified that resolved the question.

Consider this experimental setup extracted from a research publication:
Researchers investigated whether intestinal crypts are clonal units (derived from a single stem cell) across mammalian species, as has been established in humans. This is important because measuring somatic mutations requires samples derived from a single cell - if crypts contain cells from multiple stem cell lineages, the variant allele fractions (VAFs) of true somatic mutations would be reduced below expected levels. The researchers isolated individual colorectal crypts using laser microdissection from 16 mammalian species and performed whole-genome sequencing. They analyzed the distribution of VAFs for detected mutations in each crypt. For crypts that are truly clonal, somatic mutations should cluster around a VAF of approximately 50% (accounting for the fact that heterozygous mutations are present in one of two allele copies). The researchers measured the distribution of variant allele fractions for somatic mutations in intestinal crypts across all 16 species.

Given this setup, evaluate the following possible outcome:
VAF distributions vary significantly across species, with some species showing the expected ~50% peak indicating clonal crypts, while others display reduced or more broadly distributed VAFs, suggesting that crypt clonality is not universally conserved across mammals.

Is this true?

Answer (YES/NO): NO